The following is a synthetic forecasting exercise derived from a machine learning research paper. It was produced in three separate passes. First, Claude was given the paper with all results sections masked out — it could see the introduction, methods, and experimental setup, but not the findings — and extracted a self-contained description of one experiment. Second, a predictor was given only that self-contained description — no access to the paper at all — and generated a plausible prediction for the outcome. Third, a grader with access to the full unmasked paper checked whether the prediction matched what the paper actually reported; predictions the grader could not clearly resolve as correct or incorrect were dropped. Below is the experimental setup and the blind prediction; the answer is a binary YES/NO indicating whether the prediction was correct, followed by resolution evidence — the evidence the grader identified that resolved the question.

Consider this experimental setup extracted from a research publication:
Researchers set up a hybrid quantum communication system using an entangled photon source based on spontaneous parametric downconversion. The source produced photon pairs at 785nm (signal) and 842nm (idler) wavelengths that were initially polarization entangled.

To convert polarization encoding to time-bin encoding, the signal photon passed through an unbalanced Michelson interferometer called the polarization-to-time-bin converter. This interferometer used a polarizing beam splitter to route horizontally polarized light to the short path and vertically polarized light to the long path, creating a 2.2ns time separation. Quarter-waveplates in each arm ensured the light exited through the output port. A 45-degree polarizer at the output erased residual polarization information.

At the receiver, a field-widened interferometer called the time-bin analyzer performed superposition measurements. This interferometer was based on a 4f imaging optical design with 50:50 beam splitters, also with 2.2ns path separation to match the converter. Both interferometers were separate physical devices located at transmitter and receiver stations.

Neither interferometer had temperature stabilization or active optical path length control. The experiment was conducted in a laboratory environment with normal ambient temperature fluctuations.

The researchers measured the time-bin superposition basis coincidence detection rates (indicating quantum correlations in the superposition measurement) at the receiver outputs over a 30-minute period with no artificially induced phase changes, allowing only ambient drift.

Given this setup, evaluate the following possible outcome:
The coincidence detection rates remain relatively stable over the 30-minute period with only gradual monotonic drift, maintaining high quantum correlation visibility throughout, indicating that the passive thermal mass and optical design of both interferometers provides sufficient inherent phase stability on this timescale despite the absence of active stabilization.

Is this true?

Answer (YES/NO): YES